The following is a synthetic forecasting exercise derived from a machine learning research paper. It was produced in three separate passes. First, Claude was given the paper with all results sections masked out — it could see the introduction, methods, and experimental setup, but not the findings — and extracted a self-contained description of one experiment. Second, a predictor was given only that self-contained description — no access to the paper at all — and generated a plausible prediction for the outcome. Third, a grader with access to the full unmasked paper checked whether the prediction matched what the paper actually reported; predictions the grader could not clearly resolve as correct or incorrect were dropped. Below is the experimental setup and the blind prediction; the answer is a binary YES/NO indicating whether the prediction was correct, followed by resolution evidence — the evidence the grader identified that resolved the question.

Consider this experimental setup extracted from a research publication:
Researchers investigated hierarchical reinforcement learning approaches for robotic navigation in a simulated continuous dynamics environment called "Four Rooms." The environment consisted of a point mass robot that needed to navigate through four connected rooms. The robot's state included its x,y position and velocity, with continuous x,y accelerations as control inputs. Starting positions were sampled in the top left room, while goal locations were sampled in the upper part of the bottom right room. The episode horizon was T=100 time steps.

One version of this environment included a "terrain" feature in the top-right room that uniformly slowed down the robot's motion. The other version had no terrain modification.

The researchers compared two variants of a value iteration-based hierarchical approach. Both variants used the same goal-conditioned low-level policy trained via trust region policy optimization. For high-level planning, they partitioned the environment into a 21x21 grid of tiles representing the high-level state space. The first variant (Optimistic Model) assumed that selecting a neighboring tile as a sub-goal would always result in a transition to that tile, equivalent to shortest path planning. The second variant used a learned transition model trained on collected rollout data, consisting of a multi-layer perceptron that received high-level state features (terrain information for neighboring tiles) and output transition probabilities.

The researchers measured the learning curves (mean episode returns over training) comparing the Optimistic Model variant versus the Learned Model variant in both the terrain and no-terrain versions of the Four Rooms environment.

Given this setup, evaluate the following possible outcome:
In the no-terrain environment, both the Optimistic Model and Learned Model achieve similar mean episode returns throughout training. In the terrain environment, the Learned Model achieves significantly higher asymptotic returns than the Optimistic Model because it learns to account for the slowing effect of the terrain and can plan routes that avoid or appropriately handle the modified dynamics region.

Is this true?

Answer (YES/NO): YES